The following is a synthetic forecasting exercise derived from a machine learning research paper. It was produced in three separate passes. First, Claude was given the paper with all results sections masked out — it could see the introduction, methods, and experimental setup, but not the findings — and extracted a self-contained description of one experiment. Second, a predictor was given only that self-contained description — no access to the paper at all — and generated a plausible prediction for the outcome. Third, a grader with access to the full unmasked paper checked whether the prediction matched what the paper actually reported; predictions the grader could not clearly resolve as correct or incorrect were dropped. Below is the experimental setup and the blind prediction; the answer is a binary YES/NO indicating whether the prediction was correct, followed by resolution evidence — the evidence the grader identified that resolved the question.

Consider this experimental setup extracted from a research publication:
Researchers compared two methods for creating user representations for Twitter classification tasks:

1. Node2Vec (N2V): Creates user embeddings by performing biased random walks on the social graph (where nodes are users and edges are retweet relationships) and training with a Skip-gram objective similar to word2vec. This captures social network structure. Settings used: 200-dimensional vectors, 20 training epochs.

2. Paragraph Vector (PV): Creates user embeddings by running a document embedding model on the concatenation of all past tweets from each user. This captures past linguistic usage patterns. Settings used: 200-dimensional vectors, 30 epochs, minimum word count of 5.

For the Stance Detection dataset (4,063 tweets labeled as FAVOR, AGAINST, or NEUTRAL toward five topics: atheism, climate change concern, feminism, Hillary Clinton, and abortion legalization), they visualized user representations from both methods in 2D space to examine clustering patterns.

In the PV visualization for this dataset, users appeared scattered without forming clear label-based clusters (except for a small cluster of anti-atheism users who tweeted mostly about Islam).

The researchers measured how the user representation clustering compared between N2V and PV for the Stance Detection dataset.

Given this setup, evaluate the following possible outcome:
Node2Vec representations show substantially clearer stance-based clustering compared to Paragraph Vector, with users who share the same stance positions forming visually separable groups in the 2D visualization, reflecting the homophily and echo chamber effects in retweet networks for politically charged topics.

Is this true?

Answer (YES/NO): YES